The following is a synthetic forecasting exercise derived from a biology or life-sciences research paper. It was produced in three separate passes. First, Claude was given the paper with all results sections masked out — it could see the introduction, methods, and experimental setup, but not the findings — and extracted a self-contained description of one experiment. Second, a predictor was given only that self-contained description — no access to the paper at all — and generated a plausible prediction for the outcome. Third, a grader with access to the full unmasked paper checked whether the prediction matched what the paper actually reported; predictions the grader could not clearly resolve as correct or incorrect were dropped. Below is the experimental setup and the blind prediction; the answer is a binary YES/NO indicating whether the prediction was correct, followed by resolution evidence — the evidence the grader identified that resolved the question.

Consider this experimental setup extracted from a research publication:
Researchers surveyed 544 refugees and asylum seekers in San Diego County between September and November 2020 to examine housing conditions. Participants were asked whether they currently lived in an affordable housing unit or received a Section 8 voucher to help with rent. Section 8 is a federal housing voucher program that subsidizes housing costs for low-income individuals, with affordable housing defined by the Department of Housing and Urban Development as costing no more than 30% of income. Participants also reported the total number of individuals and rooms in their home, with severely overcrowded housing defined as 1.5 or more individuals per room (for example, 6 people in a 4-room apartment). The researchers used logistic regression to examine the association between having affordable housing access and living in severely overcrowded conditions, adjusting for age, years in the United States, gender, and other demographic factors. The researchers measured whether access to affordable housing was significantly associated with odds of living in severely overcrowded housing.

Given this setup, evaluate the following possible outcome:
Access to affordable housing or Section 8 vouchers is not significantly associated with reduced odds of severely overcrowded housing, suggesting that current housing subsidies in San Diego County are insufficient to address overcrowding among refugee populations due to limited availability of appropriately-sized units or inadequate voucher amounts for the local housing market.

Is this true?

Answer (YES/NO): NO